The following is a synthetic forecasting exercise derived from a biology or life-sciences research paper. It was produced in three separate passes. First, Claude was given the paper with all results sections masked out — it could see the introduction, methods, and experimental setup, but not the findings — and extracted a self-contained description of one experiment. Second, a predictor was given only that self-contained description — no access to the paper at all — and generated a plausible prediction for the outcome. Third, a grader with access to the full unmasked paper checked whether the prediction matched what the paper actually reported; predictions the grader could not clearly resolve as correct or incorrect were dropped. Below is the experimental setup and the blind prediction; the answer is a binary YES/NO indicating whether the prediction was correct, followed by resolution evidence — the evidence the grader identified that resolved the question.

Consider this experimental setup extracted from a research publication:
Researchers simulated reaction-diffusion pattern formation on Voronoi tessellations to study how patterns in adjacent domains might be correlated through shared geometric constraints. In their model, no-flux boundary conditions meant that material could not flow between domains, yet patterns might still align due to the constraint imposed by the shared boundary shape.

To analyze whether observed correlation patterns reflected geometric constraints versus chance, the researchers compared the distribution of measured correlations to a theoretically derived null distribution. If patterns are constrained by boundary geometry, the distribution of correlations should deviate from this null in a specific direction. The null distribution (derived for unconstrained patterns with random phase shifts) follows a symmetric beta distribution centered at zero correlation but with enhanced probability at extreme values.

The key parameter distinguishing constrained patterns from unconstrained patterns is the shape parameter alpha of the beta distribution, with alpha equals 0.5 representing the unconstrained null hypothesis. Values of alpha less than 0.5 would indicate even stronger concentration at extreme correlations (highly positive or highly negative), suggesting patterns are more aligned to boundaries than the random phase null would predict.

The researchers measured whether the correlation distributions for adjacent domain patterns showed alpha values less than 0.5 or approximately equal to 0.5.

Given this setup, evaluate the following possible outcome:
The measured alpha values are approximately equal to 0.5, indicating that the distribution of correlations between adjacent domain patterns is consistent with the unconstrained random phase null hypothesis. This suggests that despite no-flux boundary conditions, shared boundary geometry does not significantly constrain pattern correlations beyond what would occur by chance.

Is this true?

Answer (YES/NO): NO